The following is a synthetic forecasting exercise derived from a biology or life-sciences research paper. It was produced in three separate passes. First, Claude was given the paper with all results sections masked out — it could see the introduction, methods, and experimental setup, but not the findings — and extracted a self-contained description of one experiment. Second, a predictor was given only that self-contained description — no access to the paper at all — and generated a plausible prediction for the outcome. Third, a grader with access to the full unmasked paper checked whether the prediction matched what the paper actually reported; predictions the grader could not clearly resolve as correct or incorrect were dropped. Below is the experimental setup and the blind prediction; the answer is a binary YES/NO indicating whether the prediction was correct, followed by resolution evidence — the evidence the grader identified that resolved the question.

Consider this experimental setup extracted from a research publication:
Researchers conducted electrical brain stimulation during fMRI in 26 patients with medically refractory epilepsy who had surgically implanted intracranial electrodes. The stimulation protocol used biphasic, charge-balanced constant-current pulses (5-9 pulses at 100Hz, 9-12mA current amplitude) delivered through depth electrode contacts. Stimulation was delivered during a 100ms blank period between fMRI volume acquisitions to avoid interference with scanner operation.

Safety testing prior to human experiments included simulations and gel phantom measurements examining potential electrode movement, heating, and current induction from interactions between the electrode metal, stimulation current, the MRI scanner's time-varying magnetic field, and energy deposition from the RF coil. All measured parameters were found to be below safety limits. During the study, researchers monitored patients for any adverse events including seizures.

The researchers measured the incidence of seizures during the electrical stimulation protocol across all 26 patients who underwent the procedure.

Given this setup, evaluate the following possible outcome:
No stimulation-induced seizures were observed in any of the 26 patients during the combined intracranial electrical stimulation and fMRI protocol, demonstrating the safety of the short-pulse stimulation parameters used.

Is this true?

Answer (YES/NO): NO